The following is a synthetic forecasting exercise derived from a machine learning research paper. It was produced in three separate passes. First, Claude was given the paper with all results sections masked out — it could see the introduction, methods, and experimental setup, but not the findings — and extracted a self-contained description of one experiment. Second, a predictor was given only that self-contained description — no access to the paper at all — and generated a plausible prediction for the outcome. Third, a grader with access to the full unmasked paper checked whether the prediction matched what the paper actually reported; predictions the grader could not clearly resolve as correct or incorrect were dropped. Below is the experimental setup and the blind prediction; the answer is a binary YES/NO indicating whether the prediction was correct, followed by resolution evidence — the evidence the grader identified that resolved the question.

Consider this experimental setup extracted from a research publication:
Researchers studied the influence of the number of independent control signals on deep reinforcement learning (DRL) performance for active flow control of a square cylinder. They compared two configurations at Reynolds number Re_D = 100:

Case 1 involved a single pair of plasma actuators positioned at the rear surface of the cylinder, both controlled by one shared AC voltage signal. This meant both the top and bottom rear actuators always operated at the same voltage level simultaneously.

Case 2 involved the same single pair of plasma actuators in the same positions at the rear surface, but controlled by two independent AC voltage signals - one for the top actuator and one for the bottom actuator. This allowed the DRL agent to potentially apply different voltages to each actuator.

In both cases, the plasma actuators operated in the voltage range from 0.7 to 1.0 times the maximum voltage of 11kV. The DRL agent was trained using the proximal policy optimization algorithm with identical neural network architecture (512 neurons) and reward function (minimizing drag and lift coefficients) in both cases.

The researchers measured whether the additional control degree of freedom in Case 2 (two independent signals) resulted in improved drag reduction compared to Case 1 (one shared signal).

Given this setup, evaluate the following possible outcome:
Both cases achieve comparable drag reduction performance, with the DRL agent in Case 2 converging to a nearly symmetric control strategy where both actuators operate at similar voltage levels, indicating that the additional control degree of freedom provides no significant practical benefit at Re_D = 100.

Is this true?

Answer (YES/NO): NO